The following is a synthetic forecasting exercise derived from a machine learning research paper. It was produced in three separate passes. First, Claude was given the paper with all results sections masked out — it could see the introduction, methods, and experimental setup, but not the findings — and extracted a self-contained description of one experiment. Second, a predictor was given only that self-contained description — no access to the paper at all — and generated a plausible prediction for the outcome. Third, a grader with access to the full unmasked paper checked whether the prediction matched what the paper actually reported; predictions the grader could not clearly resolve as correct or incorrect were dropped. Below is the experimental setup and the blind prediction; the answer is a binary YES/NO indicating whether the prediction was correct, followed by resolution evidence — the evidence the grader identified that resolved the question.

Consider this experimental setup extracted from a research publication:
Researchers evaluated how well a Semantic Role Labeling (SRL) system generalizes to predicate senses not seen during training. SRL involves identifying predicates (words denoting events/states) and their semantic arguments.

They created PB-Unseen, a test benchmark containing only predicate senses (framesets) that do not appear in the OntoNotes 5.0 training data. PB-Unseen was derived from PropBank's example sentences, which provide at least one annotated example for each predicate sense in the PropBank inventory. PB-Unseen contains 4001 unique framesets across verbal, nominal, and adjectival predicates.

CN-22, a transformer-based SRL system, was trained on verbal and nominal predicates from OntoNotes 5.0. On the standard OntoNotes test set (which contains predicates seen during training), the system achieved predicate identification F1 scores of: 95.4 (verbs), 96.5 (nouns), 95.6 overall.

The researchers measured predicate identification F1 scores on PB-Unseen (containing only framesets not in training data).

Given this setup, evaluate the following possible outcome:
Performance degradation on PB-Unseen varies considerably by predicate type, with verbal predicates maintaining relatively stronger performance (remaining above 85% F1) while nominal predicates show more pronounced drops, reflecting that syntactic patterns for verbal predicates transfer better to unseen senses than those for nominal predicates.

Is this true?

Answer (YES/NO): NO